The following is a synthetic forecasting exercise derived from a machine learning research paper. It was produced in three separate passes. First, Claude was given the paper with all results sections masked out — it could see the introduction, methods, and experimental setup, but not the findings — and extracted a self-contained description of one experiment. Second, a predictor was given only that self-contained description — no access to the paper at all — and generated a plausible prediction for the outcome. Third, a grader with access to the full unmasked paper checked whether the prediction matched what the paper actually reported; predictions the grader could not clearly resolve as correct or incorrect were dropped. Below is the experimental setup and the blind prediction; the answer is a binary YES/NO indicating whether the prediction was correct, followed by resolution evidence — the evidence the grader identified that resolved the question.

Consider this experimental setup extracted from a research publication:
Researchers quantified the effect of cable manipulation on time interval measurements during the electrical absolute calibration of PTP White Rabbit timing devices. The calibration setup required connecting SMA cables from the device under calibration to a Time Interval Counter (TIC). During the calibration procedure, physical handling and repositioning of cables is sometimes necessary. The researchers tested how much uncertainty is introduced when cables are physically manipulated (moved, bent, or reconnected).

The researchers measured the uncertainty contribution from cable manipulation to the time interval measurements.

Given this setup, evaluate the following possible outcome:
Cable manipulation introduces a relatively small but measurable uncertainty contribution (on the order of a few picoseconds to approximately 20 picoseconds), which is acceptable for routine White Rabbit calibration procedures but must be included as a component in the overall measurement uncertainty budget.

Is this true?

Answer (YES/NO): YES